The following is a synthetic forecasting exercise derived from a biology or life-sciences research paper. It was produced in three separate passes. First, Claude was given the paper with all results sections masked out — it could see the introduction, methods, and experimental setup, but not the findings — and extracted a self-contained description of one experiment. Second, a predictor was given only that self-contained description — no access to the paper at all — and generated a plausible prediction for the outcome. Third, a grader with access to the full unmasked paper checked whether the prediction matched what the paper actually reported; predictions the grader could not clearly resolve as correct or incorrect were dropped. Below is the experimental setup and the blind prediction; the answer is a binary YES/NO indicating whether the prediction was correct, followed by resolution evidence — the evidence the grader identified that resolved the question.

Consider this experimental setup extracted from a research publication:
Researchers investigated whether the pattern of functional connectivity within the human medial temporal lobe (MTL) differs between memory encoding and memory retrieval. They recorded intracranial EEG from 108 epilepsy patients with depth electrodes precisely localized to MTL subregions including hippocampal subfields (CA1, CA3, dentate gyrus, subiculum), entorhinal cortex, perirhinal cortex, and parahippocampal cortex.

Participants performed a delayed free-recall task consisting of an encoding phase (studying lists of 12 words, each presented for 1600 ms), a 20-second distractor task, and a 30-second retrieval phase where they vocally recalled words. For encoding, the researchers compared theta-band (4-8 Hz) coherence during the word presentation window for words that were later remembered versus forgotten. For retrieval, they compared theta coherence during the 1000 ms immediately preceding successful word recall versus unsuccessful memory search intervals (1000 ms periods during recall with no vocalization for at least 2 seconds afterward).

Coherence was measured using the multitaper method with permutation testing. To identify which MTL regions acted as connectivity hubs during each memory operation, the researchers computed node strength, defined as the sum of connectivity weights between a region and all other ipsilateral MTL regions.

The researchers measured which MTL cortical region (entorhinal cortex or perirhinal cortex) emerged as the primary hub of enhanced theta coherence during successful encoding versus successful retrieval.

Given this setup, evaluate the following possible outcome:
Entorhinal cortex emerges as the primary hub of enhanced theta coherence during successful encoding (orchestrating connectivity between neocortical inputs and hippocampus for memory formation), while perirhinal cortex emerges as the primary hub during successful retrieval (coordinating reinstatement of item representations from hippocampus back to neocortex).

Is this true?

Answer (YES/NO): YES